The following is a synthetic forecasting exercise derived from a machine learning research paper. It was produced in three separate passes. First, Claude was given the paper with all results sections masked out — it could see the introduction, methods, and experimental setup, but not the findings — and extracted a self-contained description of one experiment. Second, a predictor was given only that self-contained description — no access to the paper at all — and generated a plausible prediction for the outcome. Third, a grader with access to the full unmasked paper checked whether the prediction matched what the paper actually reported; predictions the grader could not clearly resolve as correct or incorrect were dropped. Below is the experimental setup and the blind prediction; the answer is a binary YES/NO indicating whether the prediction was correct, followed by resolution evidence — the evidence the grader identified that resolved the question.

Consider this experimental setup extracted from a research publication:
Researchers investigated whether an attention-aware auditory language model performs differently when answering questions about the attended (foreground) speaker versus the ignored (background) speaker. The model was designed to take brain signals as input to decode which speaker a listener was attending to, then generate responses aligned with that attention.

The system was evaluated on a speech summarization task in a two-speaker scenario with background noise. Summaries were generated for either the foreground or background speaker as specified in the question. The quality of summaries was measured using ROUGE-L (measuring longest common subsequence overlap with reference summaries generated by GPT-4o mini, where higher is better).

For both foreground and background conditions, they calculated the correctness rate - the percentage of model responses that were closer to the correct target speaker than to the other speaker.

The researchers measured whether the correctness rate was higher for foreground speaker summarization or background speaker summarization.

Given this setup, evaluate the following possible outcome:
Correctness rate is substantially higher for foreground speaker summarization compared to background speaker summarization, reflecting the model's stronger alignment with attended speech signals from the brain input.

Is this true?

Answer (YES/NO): NO